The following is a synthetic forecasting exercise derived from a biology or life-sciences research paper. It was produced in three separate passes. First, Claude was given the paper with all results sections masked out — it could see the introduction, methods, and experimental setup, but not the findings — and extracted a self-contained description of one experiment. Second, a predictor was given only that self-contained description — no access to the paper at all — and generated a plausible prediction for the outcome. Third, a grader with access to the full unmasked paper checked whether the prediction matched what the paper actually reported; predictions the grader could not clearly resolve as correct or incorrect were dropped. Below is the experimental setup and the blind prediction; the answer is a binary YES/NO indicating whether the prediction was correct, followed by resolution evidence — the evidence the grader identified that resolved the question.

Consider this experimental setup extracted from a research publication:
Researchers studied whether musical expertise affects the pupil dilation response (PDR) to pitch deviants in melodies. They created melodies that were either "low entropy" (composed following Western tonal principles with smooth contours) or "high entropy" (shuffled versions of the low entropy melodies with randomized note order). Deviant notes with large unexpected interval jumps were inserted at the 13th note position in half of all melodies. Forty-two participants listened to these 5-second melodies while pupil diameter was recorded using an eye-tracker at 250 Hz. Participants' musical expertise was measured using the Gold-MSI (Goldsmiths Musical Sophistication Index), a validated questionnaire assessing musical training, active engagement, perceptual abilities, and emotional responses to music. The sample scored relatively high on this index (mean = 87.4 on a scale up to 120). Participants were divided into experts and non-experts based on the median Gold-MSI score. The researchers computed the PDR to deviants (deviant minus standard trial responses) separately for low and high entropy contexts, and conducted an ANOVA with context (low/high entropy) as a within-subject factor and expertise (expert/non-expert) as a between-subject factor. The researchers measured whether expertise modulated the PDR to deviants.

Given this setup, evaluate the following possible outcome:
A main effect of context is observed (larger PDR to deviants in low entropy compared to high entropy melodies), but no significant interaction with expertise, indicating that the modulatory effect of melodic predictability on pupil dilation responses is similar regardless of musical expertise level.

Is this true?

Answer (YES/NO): YES